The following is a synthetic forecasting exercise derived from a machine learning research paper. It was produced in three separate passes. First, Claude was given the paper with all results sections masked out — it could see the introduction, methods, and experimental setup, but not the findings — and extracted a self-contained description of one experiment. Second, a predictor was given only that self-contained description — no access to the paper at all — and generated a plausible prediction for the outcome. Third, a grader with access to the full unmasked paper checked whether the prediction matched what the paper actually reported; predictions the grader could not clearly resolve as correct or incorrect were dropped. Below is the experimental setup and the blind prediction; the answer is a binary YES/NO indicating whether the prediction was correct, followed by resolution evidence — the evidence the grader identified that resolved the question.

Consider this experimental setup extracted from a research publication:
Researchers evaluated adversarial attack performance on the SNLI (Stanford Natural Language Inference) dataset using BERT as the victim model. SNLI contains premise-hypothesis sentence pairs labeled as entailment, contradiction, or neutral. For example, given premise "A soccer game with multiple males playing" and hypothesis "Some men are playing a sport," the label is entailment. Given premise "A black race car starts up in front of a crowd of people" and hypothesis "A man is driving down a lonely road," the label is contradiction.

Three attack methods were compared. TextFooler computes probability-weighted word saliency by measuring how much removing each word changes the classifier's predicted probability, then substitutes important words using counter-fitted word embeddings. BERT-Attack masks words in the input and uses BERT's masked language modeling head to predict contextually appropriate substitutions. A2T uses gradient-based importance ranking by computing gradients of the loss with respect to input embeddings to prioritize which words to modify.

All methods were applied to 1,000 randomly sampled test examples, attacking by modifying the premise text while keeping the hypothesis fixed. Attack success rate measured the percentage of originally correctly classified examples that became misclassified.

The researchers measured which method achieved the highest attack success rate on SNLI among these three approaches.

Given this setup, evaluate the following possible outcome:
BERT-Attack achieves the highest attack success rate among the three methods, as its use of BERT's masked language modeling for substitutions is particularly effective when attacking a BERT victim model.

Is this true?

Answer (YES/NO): NO